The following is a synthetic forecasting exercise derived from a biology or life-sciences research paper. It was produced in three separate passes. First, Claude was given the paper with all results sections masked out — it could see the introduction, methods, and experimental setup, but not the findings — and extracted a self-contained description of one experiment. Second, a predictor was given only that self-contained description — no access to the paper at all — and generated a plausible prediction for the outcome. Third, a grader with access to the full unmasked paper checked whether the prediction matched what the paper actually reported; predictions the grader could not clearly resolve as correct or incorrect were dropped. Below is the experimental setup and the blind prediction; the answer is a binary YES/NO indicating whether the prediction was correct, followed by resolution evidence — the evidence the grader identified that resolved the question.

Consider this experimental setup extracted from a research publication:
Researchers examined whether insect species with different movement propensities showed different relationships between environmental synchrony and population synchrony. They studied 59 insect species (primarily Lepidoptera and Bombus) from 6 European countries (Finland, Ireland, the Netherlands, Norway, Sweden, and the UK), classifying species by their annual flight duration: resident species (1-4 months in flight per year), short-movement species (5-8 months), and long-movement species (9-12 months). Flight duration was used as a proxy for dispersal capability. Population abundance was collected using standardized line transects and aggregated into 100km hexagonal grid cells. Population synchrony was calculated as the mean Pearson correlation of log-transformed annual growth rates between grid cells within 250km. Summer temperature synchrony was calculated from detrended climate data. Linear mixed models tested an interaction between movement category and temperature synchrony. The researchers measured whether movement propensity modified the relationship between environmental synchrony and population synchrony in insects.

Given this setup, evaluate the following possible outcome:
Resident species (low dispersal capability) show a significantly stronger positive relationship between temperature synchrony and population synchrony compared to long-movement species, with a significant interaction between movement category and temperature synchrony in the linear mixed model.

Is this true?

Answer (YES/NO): NO